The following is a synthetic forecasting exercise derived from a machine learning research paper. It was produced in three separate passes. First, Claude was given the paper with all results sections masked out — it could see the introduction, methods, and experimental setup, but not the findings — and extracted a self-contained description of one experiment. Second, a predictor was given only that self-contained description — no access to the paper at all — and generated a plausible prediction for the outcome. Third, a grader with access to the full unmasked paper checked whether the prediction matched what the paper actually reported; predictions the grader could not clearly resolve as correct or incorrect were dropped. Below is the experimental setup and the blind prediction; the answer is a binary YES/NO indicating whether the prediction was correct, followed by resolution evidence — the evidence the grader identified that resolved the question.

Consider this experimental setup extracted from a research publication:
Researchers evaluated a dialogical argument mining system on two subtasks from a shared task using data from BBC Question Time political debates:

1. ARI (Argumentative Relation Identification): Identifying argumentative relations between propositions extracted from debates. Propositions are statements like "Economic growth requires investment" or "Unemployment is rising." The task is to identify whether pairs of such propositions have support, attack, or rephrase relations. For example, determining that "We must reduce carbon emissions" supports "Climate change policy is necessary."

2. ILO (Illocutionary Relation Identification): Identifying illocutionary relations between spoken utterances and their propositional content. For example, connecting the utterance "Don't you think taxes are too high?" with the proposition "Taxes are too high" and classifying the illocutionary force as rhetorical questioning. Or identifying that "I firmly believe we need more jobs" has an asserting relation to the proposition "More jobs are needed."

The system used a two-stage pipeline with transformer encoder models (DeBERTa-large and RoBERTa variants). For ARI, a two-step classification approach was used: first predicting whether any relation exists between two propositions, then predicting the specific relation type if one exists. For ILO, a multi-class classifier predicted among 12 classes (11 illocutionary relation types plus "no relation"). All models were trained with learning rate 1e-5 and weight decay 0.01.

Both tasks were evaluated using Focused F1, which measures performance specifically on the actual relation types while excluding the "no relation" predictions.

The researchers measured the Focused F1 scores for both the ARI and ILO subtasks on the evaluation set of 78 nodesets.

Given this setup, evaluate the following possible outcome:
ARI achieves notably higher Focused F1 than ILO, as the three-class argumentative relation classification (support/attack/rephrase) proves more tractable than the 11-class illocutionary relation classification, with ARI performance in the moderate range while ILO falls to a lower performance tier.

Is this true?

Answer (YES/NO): NO